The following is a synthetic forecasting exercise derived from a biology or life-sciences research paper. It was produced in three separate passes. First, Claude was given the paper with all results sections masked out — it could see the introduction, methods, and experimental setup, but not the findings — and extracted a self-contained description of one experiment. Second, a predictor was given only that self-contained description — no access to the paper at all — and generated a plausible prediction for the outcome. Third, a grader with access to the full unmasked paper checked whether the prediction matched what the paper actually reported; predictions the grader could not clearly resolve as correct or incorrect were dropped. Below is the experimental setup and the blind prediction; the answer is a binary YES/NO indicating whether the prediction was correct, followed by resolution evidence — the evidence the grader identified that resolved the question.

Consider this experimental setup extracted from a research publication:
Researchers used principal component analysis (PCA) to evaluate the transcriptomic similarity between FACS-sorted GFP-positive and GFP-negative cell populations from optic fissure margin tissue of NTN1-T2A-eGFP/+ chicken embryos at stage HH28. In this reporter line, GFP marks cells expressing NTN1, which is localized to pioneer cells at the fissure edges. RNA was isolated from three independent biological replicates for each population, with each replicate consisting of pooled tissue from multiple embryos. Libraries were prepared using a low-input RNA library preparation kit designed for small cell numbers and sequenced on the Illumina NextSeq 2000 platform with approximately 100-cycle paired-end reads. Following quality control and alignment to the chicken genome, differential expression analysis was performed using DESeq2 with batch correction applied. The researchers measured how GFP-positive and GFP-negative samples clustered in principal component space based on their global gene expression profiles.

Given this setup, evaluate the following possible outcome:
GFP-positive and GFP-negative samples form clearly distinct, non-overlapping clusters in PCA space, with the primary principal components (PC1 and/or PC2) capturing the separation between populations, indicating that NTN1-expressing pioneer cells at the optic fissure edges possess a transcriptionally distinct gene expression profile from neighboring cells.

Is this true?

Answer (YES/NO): YES